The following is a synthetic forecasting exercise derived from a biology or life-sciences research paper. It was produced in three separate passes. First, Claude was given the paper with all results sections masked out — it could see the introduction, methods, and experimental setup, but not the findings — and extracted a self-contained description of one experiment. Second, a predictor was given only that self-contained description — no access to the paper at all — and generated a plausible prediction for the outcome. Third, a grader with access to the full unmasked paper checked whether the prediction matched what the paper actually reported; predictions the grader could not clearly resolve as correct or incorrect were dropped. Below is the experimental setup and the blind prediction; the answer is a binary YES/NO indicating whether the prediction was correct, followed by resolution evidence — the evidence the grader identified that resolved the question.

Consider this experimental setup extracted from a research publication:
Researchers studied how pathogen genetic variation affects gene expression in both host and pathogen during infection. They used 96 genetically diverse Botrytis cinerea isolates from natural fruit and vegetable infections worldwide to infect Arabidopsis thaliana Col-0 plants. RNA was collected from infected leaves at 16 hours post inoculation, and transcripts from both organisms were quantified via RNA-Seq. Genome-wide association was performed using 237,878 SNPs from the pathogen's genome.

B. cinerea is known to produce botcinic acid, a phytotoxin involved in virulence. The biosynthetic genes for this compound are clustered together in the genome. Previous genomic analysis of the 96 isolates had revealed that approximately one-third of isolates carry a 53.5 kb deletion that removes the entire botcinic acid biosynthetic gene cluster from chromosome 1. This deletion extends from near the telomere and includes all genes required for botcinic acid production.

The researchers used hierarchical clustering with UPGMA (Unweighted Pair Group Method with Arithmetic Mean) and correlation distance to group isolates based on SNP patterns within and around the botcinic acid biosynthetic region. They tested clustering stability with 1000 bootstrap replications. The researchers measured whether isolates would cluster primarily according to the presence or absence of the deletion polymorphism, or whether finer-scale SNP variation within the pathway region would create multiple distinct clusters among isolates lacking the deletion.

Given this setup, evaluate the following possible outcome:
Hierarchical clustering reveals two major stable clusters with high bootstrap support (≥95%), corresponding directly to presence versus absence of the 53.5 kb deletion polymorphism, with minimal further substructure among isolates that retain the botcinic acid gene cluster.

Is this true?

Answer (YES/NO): NO